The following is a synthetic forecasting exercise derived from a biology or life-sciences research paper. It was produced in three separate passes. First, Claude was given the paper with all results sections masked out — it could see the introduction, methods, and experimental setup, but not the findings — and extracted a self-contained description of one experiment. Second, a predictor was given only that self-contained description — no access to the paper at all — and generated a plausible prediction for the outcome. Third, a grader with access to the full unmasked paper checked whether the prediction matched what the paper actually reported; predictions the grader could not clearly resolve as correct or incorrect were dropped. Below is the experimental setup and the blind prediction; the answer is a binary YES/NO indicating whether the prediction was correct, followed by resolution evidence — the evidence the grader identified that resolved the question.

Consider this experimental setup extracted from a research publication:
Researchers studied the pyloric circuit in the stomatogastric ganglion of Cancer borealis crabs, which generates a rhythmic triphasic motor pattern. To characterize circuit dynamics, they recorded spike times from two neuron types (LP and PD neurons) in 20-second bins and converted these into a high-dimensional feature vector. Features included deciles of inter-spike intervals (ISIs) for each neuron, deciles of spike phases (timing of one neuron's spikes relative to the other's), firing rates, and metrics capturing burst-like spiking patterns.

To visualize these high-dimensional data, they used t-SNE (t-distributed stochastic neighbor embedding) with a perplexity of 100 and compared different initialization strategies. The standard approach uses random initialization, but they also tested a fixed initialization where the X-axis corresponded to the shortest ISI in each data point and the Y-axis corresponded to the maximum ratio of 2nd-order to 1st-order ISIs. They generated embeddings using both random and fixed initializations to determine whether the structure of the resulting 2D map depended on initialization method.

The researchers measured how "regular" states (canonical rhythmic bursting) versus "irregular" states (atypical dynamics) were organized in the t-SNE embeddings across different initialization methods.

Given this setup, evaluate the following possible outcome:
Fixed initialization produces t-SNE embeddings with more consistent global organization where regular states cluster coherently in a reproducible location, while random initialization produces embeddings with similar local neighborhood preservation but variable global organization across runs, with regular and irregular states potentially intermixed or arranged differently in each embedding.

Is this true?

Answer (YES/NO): NO